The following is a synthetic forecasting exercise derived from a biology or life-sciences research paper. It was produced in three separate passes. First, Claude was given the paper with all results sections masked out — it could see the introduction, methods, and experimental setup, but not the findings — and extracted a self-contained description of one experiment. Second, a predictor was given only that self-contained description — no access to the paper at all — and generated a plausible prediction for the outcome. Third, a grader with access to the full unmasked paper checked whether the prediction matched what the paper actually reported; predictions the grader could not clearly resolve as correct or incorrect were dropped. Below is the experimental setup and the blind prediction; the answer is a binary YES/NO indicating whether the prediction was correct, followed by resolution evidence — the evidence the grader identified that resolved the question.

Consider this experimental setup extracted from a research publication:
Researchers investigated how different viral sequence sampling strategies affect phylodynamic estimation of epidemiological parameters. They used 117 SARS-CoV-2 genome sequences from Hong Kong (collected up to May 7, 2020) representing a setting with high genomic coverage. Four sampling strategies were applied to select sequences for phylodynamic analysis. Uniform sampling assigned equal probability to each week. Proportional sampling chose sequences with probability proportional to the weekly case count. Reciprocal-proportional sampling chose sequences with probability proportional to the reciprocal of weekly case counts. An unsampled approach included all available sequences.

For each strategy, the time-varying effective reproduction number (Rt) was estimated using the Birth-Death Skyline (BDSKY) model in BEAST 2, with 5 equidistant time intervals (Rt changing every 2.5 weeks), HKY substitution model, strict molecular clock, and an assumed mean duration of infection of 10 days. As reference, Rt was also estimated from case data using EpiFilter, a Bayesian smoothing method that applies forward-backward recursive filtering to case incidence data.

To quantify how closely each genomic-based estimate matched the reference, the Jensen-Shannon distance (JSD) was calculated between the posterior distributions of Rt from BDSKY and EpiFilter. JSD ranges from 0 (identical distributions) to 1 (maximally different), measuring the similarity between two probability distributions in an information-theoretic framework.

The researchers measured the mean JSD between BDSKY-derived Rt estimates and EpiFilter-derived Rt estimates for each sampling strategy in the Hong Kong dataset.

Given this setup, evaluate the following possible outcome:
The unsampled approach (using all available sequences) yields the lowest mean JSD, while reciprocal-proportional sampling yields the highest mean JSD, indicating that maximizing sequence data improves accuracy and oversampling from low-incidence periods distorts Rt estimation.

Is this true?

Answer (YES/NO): NO